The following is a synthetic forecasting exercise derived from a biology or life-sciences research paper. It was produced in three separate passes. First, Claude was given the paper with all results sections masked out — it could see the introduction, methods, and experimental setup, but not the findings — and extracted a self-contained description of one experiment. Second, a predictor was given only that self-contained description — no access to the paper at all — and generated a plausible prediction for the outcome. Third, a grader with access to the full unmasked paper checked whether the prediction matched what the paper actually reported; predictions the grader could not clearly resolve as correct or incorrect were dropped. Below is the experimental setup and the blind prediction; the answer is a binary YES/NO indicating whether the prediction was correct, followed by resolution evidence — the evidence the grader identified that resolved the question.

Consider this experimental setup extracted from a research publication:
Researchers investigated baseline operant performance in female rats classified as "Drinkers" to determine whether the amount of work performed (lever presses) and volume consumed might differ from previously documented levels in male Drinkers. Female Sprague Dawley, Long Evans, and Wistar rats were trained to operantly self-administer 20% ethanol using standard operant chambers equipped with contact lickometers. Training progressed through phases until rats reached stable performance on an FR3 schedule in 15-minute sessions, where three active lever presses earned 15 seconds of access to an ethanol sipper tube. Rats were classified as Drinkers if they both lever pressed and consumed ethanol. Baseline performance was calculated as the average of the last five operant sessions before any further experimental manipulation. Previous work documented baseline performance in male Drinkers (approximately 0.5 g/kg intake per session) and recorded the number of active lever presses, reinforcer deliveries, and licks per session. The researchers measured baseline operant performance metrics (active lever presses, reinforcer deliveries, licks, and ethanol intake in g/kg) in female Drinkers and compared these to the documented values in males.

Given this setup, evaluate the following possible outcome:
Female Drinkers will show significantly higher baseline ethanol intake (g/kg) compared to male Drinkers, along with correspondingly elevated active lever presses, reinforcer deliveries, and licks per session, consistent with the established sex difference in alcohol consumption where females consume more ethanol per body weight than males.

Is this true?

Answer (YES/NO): NO